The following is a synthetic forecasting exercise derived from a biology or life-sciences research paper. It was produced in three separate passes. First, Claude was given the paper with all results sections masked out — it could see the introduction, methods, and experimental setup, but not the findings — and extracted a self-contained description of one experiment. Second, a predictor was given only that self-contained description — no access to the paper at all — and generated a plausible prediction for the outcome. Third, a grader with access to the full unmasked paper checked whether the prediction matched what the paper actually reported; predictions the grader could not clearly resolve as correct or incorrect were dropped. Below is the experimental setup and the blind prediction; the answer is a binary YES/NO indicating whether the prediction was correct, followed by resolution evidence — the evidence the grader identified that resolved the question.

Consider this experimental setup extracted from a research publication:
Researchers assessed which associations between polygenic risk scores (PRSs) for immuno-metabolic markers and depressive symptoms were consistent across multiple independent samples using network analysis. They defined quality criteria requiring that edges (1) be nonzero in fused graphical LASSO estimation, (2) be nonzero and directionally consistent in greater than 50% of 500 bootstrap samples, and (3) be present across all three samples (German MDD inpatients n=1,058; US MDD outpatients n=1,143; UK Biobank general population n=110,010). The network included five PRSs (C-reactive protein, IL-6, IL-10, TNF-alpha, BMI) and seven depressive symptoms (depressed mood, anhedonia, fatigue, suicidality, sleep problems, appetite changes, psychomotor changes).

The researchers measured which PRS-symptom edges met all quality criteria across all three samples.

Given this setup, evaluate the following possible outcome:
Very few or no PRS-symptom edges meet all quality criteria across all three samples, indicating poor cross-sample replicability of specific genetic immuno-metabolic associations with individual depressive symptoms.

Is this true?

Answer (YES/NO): YES